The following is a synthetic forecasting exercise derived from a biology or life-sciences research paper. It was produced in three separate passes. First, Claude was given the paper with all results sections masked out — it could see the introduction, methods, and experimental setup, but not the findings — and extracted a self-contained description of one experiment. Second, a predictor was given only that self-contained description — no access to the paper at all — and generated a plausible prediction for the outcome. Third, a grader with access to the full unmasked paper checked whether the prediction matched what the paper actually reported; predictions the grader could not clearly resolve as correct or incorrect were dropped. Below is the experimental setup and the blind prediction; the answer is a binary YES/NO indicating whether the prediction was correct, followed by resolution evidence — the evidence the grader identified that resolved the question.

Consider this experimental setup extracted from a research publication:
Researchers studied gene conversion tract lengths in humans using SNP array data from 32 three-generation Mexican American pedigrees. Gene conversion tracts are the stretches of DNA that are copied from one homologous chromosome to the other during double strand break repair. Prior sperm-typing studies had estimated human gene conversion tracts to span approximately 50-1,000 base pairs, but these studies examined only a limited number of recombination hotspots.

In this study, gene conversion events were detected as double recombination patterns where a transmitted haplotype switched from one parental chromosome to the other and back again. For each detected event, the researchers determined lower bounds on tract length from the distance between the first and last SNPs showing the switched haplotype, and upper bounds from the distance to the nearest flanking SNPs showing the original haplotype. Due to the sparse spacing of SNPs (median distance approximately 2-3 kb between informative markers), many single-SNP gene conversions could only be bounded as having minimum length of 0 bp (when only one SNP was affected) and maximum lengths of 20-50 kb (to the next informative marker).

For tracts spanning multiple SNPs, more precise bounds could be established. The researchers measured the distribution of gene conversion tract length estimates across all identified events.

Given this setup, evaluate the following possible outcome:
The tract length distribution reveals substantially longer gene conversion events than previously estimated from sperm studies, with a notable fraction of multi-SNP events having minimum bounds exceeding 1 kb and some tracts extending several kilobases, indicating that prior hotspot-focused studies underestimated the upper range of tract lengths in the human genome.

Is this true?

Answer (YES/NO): NO